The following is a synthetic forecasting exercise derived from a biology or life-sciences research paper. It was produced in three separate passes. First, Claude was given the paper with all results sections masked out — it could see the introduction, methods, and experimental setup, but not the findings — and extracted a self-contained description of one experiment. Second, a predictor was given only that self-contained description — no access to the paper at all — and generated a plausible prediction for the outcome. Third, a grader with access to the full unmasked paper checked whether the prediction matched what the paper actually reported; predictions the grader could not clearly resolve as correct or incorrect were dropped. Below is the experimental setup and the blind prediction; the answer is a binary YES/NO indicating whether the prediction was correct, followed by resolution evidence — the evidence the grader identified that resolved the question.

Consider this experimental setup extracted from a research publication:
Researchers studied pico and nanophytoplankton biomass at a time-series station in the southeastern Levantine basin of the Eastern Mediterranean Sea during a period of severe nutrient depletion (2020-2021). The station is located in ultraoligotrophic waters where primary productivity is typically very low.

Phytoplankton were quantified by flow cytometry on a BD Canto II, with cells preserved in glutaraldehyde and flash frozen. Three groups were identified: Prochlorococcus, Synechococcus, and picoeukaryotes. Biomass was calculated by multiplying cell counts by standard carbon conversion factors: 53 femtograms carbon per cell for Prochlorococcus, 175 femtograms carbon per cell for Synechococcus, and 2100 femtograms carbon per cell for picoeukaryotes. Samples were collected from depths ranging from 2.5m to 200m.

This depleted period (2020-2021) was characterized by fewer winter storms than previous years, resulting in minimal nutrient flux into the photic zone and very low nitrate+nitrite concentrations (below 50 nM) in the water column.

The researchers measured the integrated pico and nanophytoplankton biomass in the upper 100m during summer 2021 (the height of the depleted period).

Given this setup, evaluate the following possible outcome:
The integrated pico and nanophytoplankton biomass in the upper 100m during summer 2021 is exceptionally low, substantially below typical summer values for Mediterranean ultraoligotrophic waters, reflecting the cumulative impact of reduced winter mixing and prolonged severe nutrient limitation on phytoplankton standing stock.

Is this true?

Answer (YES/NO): YES